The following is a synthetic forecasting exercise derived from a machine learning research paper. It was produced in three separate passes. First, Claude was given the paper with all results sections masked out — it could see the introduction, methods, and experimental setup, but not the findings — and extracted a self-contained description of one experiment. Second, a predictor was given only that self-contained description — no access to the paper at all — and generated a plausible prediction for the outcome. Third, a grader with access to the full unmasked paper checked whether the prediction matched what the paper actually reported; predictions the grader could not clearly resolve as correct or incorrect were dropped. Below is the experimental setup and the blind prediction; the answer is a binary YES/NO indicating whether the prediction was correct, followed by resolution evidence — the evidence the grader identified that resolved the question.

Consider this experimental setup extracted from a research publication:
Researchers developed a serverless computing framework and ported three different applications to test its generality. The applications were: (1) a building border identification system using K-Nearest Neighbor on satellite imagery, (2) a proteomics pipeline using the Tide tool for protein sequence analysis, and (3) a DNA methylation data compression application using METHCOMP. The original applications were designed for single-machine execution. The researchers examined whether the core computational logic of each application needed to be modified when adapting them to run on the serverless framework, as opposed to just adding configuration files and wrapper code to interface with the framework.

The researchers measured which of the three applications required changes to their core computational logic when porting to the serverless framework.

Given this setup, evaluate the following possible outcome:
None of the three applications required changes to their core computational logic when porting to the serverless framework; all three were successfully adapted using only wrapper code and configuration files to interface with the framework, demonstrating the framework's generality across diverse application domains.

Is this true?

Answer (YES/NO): NO